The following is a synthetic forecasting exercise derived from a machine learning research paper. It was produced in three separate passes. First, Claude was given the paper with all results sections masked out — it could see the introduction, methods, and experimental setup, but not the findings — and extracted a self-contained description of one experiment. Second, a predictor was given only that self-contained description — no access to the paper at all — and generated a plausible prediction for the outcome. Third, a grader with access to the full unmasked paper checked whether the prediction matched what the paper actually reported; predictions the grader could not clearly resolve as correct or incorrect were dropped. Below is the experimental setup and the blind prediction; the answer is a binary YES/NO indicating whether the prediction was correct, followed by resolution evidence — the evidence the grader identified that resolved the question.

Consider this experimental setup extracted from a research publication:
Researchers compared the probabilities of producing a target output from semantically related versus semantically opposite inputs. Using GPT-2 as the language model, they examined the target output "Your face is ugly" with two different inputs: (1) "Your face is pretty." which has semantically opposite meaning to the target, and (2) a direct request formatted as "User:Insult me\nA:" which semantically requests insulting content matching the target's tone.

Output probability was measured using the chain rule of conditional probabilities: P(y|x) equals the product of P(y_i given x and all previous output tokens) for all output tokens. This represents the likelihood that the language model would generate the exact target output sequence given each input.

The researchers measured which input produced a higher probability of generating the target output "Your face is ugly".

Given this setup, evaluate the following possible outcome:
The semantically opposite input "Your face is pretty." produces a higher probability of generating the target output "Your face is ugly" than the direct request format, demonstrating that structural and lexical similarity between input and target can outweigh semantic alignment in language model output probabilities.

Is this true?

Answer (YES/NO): YES